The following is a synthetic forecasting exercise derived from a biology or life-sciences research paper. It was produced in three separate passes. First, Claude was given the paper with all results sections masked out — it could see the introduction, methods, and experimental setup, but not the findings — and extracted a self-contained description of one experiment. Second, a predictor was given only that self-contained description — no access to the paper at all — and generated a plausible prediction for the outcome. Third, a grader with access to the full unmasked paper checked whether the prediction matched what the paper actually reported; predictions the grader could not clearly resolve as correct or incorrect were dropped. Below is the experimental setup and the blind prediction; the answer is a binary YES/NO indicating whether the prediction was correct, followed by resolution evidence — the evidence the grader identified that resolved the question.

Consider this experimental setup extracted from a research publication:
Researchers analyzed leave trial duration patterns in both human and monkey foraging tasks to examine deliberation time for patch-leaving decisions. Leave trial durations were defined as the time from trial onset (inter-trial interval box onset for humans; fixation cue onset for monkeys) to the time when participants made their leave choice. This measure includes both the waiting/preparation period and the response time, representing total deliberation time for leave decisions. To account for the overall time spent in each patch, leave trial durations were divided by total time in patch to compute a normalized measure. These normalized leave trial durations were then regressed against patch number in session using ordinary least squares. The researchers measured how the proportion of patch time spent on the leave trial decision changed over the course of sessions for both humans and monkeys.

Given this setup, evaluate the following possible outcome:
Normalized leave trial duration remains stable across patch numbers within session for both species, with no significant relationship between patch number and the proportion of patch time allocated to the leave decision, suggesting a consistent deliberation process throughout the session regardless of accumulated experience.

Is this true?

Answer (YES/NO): NO